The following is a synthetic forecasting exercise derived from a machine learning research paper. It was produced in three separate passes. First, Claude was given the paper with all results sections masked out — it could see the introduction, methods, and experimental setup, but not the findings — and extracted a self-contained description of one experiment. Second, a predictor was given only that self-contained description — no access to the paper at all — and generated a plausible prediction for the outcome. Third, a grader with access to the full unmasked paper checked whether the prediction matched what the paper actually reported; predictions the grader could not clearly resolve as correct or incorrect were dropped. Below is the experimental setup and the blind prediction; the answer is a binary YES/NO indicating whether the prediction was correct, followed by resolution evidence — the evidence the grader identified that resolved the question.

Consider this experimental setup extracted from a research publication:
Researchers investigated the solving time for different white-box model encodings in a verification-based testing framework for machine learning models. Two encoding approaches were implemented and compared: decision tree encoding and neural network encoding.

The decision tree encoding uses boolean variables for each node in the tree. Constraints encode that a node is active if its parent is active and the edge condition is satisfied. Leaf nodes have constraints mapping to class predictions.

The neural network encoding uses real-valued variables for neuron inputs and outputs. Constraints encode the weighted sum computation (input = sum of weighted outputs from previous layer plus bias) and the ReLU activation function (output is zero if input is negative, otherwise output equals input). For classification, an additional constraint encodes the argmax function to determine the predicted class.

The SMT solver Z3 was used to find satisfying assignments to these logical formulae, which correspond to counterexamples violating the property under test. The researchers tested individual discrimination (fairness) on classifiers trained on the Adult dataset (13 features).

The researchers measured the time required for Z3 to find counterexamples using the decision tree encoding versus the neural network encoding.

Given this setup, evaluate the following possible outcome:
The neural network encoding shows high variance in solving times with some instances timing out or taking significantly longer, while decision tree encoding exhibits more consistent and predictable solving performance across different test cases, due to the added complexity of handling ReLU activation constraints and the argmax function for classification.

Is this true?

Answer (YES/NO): NO